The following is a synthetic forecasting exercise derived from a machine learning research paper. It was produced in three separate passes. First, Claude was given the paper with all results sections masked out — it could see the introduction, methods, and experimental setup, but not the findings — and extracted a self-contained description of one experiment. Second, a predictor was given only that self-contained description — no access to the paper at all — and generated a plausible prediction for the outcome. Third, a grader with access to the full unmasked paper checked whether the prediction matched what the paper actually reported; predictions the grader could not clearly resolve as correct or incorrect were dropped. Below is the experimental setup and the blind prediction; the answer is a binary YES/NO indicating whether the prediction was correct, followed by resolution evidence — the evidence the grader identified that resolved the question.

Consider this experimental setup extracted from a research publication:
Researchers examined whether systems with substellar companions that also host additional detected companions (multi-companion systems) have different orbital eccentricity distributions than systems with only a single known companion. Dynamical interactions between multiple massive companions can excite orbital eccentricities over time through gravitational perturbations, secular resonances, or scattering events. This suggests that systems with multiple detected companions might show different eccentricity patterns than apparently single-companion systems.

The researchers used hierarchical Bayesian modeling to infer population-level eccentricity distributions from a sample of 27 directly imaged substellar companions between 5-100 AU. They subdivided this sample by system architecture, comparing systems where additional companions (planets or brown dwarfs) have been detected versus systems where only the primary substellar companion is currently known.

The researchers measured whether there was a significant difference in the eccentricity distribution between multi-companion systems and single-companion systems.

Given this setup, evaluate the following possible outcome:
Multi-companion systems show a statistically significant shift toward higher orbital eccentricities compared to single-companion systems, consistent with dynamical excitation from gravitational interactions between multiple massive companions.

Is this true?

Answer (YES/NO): NO